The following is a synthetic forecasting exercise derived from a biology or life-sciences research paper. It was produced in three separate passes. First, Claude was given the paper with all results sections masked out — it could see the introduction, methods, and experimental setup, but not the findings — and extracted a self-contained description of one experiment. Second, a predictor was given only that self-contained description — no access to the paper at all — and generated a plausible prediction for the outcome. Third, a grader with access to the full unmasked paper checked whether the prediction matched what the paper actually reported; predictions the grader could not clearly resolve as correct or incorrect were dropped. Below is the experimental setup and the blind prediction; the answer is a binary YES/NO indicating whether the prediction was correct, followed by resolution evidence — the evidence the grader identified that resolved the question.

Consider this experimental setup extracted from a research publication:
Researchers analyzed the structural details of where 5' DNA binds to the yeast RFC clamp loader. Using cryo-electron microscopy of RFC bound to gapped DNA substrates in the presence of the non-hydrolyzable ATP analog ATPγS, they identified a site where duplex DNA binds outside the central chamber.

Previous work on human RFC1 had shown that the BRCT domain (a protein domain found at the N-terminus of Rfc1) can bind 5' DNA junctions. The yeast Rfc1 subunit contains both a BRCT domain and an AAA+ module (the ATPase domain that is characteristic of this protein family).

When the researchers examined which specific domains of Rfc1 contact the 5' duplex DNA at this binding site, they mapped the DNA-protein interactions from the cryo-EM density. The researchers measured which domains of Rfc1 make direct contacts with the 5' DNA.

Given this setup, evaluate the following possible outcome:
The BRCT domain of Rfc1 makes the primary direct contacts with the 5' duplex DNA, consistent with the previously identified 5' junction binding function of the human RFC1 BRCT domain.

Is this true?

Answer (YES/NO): NO